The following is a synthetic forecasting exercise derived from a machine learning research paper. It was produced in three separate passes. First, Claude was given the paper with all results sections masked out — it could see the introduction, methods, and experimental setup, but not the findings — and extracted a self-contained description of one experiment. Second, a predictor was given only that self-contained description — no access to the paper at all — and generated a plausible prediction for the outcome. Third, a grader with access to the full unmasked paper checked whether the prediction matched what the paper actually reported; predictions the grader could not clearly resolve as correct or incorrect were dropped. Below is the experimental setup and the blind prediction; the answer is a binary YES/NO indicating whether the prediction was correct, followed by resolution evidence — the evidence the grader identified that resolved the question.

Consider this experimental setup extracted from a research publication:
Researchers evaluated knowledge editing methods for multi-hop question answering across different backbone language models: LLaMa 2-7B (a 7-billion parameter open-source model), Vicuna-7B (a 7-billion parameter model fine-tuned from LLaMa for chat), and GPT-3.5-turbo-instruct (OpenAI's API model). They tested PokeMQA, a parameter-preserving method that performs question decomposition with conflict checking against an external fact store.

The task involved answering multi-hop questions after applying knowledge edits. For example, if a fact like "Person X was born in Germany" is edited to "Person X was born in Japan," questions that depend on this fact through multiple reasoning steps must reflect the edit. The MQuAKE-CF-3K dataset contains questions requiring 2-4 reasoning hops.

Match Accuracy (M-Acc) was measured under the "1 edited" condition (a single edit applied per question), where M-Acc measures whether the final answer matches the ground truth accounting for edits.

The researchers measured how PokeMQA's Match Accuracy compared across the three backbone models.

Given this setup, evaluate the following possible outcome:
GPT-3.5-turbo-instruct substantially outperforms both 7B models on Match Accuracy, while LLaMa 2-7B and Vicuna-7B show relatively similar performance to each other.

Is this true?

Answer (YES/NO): YES